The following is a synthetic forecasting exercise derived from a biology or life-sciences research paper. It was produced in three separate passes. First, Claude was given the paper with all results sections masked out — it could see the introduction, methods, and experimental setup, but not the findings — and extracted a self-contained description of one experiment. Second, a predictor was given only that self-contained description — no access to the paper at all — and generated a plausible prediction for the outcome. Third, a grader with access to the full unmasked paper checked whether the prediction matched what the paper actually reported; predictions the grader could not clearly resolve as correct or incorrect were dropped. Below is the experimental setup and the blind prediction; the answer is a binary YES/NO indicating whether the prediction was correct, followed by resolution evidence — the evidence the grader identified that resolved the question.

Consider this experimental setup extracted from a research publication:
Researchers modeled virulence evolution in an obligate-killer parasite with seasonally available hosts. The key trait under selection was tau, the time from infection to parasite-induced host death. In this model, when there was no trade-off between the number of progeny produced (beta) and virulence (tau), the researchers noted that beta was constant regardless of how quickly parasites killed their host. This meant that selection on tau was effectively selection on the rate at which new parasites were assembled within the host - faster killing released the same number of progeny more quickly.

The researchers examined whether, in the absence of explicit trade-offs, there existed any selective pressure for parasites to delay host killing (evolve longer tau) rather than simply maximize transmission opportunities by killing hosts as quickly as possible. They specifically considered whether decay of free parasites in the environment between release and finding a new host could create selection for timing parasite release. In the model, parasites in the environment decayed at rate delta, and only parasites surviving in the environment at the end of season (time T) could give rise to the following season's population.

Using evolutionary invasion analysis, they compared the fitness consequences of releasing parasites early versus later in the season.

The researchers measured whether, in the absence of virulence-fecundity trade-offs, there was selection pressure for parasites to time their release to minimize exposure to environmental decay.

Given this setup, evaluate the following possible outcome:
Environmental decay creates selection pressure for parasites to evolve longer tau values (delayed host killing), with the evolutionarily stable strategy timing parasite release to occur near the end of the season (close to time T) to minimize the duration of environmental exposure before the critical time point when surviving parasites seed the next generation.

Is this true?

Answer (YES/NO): NO